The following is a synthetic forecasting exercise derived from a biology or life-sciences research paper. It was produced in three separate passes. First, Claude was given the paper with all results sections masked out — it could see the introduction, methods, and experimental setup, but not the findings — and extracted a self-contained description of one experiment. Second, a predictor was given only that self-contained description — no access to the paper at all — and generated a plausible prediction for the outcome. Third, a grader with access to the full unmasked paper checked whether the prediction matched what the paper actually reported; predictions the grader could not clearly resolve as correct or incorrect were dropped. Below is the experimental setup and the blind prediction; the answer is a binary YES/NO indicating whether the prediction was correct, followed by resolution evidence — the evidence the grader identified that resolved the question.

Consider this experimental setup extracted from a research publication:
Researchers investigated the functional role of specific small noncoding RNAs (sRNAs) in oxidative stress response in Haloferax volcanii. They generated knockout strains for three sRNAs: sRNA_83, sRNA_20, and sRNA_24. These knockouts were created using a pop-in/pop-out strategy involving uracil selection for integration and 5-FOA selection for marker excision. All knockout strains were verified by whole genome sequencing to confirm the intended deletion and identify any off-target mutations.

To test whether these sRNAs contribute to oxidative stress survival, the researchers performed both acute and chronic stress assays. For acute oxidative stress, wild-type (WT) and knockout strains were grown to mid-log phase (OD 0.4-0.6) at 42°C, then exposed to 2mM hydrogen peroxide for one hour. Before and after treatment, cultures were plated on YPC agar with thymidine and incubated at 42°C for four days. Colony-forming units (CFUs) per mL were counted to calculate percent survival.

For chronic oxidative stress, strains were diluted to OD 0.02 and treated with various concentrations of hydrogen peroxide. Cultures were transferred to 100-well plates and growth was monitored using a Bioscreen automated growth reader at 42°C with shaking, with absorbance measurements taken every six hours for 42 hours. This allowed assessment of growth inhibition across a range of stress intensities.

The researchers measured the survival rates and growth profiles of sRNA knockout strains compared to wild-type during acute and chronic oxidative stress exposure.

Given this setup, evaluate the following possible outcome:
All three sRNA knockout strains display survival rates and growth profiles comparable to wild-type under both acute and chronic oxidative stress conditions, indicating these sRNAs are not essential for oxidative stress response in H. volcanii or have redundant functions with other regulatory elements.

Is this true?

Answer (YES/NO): YES